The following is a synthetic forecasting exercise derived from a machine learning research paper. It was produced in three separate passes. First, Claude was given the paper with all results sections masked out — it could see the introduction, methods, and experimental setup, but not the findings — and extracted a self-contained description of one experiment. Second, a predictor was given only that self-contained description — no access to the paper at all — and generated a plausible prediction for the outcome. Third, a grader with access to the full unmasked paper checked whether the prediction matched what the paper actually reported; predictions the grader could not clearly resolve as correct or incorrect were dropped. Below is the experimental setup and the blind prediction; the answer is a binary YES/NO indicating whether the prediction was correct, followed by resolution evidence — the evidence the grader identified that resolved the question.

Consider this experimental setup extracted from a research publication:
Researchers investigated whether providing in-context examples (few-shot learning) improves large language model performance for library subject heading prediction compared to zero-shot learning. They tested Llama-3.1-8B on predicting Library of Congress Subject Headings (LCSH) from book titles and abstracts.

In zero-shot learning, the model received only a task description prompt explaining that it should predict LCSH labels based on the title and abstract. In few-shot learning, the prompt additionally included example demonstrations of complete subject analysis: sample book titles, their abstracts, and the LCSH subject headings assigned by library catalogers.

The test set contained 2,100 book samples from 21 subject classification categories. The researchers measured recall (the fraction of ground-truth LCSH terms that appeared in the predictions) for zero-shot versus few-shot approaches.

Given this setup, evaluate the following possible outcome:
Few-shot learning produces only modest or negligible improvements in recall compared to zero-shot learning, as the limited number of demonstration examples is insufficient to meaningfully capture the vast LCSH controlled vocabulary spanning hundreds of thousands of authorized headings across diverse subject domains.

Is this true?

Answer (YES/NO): NO